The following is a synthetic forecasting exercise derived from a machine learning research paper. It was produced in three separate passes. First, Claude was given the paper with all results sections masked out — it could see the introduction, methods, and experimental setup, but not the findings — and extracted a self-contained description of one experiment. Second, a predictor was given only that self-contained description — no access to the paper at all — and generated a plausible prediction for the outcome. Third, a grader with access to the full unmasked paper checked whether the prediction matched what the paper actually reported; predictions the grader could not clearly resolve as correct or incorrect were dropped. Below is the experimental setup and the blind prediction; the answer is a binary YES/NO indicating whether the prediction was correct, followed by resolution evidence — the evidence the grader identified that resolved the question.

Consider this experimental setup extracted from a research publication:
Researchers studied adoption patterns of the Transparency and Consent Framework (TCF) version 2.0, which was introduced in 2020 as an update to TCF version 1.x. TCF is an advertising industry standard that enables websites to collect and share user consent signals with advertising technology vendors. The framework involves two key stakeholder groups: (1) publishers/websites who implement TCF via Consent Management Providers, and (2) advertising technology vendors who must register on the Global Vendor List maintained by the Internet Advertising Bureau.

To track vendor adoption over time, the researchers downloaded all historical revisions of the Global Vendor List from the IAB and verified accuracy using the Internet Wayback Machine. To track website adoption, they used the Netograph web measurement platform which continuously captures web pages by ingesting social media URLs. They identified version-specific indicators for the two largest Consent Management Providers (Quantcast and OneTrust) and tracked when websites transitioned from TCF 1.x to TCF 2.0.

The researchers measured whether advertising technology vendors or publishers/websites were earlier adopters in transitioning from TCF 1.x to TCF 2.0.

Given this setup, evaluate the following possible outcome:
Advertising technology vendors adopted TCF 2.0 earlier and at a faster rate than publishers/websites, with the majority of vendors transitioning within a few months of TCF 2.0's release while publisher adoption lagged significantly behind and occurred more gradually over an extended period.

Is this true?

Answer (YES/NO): YES